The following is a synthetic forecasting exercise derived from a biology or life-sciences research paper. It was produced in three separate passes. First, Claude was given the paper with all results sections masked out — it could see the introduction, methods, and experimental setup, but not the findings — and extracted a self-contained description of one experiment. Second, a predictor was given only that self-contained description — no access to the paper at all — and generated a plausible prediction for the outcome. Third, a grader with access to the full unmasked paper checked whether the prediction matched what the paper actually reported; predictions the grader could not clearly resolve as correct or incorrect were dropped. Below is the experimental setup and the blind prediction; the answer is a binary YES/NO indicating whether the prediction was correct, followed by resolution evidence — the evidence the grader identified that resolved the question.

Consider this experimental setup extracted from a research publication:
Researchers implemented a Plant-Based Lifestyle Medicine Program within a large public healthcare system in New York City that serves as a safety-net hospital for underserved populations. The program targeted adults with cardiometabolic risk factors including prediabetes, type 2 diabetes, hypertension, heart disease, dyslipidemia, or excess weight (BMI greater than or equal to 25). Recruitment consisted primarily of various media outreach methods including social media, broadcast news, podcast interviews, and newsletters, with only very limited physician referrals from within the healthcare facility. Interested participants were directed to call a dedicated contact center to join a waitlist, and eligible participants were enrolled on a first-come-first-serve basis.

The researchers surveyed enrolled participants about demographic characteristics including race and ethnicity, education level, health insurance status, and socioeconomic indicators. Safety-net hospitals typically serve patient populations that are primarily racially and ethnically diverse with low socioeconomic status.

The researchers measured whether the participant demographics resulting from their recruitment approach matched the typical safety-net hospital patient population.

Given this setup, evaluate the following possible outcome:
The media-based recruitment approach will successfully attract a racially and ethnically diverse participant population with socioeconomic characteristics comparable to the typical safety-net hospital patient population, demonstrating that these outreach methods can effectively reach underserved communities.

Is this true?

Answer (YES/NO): NO